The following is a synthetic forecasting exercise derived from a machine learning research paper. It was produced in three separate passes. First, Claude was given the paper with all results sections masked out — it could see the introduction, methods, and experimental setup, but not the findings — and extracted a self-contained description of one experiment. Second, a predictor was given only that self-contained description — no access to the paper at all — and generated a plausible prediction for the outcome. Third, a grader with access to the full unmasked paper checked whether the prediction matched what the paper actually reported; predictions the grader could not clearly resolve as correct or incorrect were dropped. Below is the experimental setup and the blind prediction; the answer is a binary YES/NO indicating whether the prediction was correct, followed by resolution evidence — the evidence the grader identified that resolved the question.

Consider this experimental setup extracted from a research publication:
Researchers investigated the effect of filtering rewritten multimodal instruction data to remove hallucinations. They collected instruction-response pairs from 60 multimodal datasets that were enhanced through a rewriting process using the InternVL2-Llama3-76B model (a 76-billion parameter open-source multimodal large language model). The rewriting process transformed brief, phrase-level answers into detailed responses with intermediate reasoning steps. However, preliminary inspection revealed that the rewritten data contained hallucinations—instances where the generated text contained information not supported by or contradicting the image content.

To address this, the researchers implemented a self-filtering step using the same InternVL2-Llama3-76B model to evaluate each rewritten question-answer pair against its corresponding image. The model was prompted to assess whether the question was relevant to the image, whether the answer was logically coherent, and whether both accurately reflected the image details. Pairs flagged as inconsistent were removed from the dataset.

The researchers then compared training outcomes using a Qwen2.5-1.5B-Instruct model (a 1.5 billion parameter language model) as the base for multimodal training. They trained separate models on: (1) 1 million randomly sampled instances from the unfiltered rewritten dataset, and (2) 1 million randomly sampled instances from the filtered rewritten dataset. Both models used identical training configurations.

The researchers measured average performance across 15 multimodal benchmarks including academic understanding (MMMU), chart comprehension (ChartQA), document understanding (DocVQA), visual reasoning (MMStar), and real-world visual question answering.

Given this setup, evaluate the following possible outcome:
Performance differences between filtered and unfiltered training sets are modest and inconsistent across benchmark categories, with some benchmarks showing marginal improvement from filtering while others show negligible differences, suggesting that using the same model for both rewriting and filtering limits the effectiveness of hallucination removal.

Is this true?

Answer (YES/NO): NO